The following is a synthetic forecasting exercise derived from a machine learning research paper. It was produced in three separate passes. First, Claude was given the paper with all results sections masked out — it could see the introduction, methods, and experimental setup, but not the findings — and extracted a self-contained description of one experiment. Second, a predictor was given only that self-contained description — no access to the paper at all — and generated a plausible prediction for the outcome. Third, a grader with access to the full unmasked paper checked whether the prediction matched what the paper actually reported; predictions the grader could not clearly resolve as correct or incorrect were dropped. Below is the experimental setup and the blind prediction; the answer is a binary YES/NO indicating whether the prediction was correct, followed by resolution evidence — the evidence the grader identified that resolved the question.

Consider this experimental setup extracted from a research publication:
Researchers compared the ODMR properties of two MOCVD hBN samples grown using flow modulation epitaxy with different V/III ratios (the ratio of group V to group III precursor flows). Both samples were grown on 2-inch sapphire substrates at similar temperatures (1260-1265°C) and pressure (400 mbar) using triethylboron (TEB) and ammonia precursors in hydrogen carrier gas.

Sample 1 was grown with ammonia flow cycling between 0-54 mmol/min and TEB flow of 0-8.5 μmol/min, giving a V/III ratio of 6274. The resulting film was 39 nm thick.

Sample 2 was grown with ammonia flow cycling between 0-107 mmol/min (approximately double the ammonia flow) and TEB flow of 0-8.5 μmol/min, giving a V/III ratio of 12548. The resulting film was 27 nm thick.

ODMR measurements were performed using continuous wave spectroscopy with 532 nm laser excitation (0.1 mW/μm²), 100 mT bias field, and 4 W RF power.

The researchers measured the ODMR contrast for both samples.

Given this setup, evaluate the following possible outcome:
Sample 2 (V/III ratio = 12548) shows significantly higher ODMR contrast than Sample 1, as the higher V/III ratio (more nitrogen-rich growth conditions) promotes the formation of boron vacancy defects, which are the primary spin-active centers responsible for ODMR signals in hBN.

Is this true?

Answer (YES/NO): NO